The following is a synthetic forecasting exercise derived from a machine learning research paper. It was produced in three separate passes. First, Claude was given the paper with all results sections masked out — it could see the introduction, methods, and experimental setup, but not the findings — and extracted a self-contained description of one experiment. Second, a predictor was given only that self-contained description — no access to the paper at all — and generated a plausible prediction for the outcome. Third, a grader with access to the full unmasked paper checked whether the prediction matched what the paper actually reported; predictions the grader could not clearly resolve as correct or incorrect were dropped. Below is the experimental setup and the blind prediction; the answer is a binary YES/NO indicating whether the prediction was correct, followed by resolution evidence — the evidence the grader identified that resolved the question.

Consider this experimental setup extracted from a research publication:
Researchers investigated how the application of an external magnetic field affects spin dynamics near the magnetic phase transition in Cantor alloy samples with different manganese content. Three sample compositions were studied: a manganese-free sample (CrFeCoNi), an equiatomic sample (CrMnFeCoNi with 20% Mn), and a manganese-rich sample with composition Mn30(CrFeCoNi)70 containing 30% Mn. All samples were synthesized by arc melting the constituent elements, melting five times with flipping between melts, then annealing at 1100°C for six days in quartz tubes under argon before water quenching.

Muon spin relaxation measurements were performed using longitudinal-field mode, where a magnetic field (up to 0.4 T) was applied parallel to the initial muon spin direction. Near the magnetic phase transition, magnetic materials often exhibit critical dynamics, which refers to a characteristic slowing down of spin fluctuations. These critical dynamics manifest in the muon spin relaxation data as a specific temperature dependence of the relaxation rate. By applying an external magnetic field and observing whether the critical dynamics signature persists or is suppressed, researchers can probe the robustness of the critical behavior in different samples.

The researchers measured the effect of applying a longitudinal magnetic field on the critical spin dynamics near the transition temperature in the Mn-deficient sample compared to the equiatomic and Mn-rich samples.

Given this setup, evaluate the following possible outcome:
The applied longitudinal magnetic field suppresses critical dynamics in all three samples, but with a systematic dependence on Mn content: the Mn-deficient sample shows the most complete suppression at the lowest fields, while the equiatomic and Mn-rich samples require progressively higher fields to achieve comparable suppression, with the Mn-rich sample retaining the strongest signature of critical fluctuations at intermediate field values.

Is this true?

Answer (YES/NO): NO